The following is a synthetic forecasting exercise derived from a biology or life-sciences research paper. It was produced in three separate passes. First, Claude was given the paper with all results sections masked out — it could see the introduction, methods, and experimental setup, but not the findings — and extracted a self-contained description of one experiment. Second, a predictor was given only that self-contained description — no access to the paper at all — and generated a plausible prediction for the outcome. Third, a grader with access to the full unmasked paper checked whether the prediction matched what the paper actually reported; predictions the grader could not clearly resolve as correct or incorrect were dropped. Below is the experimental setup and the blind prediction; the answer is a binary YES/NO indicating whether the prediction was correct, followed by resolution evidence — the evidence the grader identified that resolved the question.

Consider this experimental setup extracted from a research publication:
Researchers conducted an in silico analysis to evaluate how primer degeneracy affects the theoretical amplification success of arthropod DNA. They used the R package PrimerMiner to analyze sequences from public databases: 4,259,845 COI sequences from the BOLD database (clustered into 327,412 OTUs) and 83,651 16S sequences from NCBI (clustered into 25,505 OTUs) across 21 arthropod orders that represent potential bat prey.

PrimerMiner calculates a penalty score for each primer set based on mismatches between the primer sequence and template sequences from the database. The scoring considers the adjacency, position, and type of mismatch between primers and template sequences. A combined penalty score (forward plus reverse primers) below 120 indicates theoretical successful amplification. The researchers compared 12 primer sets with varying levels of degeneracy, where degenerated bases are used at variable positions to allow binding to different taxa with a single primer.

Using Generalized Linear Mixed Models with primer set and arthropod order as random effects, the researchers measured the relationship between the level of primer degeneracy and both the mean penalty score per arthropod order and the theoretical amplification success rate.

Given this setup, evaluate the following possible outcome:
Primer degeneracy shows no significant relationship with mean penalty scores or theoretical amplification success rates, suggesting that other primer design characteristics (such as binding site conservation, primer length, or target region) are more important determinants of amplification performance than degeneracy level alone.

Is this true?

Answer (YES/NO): NO